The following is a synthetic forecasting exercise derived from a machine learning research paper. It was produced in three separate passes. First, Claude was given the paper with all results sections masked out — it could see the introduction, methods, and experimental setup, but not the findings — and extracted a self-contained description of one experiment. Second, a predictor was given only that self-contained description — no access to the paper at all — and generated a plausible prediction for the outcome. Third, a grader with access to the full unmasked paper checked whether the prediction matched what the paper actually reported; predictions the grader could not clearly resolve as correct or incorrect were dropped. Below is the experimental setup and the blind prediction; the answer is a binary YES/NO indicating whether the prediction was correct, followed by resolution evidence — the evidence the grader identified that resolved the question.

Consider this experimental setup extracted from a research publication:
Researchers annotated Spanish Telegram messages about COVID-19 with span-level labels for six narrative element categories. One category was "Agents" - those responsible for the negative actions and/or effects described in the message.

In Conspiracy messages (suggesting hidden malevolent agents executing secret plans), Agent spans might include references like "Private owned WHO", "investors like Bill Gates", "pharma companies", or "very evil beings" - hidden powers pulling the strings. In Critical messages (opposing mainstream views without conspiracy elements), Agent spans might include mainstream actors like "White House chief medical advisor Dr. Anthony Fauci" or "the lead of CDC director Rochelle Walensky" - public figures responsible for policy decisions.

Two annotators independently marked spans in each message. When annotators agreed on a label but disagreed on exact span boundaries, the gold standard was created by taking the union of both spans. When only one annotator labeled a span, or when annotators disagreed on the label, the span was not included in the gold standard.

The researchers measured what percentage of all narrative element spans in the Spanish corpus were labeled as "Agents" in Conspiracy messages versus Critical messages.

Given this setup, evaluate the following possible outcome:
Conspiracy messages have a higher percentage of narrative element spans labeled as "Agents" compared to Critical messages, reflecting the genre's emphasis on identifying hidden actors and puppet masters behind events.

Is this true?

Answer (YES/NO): NO